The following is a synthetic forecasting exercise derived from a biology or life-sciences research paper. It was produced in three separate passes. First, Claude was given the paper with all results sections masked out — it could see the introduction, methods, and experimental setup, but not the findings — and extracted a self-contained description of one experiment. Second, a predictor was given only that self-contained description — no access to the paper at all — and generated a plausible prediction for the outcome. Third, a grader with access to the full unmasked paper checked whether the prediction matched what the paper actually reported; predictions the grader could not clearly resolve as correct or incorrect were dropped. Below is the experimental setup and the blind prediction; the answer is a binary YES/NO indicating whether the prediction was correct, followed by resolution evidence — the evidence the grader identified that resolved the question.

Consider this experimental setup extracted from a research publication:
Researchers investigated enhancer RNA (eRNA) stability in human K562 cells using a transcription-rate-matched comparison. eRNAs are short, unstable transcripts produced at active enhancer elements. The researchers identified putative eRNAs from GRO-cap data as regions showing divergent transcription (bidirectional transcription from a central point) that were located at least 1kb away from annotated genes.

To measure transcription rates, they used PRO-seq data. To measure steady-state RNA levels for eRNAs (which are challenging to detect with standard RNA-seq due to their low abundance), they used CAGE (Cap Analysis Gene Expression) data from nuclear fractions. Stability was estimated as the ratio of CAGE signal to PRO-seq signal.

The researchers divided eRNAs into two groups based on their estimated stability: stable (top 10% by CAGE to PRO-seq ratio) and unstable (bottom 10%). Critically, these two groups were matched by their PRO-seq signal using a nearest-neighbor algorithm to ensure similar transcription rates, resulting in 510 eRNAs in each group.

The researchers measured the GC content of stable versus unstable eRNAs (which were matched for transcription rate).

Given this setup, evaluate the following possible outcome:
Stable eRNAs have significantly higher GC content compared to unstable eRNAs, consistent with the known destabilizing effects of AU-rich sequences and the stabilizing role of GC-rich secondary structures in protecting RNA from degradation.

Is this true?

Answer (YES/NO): NO